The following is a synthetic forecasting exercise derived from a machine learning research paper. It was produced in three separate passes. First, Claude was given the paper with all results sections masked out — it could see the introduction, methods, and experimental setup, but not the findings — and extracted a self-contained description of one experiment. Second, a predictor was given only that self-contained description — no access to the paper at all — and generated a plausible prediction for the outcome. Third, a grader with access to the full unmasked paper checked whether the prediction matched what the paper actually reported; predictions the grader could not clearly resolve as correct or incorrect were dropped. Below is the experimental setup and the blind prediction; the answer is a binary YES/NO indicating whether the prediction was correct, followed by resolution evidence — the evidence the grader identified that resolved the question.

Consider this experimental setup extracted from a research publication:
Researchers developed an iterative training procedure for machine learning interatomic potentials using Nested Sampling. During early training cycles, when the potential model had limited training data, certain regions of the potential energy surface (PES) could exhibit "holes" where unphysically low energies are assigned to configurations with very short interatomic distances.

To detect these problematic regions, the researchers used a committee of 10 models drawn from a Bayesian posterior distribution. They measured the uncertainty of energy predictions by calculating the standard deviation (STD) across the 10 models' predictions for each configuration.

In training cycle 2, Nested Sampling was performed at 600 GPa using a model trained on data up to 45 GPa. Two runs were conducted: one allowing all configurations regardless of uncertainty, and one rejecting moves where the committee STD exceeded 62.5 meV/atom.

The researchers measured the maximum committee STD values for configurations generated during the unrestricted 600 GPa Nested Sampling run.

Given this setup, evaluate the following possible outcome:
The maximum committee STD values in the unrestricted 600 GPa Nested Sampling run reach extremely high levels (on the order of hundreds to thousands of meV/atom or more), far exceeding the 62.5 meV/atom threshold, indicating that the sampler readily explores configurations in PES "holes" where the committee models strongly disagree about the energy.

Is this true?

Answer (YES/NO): YES